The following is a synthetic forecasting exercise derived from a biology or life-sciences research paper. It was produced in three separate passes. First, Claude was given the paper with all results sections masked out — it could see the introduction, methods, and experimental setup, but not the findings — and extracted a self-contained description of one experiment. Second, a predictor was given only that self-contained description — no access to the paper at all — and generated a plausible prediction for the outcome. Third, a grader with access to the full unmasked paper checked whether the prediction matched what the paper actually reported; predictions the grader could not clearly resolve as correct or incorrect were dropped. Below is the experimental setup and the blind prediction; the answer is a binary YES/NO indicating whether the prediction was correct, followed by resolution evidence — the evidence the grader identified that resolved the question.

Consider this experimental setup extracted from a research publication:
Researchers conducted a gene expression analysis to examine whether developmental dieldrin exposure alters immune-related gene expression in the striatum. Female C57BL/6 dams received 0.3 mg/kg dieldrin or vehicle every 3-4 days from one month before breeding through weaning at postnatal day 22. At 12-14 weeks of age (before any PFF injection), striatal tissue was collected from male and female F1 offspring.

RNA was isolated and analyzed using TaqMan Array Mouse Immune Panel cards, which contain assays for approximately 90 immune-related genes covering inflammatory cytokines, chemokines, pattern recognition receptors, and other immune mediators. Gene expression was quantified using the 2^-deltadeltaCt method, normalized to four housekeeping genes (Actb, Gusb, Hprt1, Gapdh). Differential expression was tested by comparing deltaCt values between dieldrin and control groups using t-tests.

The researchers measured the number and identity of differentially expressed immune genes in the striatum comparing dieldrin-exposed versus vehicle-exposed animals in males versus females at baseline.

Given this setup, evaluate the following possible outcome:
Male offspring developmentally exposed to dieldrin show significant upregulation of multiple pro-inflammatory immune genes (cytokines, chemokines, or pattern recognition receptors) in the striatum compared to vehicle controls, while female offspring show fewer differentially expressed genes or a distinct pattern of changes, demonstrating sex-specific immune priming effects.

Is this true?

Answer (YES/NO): NO